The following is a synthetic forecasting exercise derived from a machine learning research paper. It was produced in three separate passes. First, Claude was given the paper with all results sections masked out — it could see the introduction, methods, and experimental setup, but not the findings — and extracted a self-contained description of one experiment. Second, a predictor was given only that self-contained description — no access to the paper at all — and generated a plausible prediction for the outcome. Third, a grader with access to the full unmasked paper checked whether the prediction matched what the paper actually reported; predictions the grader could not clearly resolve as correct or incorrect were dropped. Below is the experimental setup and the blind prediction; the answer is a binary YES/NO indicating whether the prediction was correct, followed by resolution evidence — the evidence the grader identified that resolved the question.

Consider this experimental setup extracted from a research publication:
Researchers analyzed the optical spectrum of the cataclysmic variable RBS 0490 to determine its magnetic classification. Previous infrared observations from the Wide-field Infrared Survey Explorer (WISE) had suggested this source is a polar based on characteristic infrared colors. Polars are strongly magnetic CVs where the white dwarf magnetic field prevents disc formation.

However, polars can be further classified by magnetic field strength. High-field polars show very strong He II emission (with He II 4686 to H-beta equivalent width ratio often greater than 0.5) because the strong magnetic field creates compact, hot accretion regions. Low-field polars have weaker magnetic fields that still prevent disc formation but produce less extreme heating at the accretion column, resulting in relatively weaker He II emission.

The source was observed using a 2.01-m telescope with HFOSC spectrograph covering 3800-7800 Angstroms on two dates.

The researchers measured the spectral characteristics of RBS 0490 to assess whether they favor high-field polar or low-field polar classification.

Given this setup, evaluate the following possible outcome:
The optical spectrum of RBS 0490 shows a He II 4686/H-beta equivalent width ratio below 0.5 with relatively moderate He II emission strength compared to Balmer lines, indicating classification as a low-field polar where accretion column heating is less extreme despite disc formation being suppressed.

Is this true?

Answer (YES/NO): YES